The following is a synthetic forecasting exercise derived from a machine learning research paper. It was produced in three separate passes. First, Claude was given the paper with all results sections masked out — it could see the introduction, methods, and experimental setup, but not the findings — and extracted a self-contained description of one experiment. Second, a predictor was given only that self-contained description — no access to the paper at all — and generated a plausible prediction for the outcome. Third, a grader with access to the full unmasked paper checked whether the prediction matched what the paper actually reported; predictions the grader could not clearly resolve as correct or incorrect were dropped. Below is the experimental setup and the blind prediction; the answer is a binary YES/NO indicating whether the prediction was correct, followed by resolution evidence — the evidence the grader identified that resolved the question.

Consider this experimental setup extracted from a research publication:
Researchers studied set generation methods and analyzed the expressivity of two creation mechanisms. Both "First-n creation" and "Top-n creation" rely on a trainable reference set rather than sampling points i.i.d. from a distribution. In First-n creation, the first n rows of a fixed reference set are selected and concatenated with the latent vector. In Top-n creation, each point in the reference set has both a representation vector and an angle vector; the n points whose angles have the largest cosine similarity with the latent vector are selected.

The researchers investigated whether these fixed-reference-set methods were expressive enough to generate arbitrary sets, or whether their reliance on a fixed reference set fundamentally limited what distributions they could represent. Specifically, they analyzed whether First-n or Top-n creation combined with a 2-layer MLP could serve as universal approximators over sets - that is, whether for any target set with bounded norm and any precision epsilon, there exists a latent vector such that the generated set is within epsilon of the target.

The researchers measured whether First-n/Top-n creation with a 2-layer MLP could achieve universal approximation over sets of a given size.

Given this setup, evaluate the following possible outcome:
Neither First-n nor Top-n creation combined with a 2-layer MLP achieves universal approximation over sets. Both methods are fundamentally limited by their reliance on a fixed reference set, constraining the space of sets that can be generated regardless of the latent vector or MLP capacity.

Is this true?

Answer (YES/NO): NO